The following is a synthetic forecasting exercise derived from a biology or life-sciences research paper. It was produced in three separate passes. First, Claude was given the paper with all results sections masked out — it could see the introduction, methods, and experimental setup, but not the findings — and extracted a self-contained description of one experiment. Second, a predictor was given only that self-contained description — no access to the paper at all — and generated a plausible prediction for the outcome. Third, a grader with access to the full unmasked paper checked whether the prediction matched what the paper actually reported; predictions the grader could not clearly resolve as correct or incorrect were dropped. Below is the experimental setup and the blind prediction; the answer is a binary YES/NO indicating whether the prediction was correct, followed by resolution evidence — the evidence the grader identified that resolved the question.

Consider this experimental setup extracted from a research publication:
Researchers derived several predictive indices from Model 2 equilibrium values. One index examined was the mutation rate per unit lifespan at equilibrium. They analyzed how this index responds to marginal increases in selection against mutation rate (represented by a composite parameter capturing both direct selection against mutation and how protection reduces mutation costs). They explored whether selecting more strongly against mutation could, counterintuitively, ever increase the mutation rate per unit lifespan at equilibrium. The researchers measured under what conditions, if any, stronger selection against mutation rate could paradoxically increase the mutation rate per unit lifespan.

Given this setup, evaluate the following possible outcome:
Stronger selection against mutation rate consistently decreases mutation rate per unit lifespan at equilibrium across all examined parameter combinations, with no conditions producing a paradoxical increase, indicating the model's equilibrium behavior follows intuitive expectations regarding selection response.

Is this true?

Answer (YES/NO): NO